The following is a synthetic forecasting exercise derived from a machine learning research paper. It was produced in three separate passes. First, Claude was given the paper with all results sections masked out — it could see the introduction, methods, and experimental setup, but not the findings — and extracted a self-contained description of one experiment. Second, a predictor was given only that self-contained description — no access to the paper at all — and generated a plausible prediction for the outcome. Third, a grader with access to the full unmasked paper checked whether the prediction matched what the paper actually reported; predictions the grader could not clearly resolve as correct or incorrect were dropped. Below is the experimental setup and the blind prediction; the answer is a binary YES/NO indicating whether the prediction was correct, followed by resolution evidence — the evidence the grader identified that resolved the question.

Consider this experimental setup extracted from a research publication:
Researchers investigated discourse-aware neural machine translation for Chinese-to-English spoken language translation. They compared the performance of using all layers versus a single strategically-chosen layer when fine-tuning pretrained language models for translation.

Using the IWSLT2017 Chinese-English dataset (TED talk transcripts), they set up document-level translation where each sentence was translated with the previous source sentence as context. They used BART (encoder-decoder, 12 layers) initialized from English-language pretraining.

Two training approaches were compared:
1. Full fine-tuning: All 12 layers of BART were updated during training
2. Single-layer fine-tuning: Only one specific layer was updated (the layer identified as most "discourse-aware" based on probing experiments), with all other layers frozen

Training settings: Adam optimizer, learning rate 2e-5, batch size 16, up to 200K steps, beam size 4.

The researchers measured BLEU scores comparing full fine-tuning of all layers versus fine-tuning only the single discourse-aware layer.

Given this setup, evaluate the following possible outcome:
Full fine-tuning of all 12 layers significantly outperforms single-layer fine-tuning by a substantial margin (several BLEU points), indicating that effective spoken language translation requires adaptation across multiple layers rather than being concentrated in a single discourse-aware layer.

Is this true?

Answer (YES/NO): NO